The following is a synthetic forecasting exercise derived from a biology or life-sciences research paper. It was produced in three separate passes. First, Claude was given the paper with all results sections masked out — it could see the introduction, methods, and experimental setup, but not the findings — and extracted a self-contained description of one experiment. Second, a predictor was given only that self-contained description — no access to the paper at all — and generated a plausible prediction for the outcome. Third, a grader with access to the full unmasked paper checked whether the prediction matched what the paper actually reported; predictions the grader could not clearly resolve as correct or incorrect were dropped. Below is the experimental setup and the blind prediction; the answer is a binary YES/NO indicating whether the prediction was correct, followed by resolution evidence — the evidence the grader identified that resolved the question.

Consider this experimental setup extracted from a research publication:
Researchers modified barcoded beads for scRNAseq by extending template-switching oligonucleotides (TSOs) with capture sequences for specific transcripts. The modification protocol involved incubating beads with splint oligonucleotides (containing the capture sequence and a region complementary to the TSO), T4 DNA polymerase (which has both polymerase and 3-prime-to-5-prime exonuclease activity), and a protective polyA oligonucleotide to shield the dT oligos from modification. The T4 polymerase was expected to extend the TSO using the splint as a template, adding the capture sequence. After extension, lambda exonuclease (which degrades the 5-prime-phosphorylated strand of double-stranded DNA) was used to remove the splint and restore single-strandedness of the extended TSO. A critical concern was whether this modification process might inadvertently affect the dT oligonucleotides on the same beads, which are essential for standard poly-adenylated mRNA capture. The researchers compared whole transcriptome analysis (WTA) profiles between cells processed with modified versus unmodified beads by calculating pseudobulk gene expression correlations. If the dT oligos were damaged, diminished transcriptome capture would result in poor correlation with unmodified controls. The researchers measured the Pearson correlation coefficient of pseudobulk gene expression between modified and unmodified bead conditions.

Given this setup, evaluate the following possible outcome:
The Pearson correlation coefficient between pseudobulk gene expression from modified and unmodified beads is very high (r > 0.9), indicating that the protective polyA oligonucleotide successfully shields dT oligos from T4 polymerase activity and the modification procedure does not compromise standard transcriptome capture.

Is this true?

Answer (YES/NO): YES